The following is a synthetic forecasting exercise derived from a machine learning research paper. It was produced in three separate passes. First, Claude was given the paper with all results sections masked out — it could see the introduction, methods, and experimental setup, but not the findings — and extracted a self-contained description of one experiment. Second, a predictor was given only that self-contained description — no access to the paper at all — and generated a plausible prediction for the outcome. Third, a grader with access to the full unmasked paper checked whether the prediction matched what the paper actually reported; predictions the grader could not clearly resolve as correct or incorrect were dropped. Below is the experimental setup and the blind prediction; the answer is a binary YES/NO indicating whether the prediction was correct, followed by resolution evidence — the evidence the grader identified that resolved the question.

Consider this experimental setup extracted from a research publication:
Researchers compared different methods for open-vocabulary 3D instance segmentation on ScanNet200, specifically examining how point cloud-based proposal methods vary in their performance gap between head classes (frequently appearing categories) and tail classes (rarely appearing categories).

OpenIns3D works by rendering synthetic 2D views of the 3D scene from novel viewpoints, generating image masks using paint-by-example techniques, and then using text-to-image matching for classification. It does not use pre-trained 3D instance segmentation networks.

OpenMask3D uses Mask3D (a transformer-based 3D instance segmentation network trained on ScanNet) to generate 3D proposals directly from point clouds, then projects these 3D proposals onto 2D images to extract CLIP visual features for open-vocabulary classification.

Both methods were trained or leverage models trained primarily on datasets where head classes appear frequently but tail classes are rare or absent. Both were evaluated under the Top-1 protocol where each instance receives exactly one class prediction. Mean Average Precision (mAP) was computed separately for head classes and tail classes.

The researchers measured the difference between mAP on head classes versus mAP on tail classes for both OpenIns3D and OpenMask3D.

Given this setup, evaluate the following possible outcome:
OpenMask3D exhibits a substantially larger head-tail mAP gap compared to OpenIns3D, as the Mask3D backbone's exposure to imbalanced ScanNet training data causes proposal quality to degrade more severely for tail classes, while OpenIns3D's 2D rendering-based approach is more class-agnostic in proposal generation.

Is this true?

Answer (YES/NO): NO